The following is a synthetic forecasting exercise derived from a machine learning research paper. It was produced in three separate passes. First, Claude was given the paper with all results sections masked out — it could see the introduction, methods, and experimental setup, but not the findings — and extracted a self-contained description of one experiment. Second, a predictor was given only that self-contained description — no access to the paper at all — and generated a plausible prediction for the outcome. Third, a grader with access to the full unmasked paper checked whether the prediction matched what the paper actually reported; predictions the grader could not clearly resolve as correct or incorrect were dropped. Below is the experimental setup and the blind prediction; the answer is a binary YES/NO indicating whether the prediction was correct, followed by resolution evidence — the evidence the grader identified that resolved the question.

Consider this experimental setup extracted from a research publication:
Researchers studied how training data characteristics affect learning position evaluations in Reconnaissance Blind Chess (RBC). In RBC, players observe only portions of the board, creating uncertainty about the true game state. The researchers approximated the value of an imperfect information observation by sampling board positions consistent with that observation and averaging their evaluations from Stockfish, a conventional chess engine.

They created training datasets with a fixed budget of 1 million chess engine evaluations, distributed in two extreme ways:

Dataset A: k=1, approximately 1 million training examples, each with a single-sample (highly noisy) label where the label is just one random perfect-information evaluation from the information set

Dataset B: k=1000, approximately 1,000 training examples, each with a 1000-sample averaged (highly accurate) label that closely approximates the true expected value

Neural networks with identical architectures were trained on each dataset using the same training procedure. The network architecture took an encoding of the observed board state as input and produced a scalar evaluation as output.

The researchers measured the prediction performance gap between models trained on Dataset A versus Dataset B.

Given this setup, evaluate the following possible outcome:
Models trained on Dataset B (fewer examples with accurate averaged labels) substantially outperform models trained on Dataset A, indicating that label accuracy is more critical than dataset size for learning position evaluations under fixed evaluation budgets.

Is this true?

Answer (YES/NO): NO